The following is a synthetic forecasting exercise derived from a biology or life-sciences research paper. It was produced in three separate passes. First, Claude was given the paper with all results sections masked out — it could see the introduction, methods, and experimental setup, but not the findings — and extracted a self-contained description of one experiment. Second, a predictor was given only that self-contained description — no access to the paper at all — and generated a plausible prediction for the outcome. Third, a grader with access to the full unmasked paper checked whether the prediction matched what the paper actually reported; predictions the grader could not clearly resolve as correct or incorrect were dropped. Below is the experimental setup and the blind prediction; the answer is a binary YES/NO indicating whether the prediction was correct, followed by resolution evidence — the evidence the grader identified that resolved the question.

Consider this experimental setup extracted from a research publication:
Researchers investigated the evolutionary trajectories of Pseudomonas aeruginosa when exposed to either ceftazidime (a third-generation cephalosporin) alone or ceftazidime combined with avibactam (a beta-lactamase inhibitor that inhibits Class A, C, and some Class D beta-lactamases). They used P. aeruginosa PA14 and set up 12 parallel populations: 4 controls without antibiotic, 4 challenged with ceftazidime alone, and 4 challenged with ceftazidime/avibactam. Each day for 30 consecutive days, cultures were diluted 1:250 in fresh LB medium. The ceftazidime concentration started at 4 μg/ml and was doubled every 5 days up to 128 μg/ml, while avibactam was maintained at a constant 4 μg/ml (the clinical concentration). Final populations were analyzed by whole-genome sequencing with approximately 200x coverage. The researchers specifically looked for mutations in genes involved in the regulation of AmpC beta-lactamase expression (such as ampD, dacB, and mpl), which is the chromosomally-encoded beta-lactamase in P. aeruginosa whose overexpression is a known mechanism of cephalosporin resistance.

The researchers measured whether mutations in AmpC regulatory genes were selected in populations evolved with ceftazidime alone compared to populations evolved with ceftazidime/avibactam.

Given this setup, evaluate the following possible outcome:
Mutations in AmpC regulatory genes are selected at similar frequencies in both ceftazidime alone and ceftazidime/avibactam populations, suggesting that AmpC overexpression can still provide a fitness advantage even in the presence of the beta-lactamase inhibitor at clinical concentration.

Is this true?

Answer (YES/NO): NO